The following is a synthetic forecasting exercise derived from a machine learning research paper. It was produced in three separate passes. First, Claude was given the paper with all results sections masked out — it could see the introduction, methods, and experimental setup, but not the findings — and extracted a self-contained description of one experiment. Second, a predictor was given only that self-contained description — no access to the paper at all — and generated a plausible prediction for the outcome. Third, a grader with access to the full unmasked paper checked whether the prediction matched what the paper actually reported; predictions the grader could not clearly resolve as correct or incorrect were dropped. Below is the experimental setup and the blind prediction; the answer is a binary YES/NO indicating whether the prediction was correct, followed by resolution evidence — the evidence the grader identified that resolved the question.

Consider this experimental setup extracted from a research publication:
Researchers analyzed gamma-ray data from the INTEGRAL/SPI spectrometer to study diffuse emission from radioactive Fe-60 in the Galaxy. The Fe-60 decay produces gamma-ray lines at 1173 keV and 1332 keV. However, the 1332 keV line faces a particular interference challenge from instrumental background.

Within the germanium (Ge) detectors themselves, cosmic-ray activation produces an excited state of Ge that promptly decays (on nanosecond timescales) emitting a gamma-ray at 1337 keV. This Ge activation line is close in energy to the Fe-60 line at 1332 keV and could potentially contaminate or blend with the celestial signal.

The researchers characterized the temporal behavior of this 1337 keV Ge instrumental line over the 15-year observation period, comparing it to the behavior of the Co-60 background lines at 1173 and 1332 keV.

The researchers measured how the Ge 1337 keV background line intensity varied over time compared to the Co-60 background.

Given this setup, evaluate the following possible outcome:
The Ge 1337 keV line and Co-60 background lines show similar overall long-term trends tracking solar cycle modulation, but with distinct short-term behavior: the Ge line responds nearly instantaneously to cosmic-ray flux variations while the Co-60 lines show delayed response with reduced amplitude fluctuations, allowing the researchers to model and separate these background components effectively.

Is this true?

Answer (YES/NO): NO